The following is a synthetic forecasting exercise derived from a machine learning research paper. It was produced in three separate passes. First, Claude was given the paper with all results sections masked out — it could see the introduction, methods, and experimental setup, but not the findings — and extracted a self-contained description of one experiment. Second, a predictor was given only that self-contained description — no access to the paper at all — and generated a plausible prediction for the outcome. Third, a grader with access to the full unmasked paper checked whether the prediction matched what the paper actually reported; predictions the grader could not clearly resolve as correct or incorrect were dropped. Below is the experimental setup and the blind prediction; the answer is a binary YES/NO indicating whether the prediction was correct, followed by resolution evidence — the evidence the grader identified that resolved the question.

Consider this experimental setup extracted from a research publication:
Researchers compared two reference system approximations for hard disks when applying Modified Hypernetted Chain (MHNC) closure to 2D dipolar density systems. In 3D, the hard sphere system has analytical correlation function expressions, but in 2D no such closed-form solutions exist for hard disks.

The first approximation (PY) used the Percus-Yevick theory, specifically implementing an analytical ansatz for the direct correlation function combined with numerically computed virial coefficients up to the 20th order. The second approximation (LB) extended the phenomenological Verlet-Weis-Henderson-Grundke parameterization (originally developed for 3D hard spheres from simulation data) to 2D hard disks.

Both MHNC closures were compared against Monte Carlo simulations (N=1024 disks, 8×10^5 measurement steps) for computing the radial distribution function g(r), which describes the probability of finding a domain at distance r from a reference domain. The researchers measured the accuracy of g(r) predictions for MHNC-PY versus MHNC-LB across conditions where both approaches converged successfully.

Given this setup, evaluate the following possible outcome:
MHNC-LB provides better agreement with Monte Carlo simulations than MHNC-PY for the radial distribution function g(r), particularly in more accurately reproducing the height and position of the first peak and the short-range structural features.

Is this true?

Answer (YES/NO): YES